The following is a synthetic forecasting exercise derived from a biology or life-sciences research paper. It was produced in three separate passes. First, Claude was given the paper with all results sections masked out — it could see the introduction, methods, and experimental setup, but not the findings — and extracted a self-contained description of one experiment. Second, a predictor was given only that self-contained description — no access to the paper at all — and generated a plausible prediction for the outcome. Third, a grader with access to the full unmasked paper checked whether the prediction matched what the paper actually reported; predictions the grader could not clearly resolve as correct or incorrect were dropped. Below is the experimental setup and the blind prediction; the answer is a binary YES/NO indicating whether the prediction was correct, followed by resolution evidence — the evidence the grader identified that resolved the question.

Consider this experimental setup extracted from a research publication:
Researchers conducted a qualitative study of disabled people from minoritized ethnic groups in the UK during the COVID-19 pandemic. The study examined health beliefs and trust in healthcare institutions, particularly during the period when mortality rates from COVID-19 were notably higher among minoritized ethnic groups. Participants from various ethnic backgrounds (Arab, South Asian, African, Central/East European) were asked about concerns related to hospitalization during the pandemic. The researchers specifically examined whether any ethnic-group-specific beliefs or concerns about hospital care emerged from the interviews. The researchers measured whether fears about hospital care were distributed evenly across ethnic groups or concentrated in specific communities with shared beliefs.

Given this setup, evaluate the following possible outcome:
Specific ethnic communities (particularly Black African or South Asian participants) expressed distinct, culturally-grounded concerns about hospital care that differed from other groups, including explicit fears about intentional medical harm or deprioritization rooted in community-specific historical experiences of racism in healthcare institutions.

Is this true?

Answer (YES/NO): YES